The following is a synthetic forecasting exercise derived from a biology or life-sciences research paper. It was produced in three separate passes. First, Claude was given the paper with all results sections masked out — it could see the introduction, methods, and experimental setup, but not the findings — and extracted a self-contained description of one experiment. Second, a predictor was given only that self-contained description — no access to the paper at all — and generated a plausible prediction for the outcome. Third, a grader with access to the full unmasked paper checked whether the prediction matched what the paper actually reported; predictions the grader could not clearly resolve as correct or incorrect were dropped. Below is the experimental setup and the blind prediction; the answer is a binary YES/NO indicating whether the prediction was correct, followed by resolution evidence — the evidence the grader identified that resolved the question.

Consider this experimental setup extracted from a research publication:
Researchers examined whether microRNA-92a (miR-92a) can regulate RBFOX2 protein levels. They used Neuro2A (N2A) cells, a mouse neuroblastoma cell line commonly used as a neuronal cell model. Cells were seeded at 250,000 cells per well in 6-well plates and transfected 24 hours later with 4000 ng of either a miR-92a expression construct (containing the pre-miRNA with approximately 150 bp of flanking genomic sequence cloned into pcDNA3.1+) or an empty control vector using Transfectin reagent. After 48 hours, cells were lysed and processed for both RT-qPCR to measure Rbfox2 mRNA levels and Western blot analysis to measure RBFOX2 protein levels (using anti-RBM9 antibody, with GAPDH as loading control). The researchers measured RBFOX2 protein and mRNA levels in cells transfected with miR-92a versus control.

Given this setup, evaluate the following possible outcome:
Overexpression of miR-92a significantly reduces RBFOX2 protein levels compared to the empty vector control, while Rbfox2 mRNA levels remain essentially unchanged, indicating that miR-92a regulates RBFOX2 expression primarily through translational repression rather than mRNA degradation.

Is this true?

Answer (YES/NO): NO